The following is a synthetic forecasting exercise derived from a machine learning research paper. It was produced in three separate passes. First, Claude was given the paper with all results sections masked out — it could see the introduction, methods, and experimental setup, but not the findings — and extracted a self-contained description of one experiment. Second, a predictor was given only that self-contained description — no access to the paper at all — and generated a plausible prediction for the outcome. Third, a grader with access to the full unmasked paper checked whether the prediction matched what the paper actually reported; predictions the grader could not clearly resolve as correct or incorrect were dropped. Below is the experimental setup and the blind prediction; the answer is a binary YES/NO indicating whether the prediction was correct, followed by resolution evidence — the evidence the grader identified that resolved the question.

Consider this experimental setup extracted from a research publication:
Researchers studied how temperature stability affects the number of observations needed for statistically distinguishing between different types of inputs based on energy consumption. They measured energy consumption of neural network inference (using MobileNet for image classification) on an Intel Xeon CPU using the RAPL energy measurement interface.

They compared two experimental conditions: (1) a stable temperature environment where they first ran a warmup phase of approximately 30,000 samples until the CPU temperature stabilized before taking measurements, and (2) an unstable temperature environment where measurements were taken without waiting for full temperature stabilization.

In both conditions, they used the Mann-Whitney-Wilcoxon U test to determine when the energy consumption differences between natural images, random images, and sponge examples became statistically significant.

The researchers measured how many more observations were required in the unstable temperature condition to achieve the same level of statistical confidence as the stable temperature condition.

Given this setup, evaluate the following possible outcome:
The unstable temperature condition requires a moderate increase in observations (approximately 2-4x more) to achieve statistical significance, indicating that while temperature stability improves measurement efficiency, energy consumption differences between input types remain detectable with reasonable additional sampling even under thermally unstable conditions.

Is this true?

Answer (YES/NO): YES